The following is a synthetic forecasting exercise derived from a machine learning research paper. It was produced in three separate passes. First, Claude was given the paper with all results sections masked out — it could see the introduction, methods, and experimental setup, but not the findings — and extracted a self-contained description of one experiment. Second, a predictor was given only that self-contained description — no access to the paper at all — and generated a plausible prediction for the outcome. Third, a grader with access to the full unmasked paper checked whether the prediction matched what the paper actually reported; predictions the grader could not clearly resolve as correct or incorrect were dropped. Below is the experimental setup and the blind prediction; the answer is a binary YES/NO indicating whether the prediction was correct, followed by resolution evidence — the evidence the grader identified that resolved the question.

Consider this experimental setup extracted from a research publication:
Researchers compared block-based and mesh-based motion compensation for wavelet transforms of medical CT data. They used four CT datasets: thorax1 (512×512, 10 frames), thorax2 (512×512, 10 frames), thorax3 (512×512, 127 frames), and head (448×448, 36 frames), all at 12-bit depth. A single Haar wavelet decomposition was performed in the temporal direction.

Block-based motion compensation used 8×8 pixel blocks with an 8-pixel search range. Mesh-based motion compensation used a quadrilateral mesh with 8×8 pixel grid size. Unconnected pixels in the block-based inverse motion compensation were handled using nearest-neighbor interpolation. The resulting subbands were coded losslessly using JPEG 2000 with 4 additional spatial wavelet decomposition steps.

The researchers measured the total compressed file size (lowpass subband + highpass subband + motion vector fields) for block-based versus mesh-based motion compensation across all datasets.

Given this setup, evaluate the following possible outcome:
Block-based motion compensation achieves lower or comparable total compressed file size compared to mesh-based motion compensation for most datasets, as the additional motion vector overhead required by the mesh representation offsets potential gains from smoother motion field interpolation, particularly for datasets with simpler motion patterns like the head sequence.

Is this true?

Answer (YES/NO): NO